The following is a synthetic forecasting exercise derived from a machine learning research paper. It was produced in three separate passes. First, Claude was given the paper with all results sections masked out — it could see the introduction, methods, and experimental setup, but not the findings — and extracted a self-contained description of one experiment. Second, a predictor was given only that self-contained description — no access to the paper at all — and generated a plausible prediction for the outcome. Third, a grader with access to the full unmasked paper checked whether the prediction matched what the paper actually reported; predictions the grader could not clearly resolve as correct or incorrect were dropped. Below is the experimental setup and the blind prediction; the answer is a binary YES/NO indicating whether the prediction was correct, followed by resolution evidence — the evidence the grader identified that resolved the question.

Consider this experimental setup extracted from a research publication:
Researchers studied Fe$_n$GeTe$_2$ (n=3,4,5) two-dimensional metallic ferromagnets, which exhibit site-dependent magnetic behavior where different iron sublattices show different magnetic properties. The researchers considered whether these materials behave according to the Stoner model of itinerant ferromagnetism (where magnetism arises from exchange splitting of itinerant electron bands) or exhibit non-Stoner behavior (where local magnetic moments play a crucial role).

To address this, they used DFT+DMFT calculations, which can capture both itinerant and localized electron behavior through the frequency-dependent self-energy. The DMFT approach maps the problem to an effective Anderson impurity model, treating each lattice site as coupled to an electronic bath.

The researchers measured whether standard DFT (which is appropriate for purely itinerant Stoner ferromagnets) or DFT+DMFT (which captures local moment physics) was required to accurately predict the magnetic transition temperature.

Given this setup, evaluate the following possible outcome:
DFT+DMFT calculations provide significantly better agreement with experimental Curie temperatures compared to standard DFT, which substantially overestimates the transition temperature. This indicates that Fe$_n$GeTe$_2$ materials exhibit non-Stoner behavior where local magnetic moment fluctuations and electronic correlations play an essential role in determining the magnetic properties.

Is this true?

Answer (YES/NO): YES